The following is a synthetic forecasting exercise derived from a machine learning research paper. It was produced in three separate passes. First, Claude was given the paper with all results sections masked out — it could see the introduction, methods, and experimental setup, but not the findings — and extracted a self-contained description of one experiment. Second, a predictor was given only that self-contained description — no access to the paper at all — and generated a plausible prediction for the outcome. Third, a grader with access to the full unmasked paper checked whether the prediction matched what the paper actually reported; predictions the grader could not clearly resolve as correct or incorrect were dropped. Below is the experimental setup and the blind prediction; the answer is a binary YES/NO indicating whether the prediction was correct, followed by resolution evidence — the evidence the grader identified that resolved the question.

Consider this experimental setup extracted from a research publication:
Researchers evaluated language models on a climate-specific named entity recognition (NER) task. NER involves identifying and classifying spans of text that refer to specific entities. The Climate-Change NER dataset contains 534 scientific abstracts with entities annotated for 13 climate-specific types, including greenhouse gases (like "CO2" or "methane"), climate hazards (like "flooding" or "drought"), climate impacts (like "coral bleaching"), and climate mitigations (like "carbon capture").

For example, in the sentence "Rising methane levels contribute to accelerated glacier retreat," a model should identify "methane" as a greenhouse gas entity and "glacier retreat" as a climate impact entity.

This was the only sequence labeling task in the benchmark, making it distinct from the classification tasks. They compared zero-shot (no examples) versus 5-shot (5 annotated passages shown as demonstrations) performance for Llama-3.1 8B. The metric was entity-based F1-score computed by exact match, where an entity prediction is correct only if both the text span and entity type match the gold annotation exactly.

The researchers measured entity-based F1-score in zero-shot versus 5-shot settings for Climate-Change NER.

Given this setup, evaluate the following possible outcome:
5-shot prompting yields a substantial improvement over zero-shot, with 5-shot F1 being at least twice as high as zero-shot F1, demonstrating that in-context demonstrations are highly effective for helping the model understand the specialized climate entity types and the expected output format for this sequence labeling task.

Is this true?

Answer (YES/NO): NO